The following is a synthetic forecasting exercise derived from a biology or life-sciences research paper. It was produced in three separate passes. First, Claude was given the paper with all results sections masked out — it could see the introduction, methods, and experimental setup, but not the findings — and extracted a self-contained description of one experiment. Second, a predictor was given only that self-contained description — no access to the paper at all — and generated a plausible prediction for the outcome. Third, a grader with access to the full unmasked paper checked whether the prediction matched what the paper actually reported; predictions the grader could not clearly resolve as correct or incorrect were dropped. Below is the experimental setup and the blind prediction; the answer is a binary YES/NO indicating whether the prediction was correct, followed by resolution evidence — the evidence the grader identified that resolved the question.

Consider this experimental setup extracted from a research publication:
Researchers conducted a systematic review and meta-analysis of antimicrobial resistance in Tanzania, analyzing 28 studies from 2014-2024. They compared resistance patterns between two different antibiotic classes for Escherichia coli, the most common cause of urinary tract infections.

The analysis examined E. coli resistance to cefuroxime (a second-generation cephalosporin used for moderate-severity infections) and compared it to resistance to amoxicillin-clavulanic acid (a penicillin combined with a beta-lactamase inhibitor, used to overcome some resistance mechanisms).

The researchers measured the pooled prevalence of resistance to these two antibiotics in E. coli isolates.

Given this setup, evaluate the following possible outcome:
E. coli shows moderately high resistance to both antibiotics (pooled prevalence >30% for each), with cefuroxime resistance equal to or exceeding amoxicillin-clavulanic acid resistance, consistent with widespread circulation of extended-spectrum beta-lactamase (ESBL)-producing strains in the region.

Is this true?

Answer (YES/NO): NO